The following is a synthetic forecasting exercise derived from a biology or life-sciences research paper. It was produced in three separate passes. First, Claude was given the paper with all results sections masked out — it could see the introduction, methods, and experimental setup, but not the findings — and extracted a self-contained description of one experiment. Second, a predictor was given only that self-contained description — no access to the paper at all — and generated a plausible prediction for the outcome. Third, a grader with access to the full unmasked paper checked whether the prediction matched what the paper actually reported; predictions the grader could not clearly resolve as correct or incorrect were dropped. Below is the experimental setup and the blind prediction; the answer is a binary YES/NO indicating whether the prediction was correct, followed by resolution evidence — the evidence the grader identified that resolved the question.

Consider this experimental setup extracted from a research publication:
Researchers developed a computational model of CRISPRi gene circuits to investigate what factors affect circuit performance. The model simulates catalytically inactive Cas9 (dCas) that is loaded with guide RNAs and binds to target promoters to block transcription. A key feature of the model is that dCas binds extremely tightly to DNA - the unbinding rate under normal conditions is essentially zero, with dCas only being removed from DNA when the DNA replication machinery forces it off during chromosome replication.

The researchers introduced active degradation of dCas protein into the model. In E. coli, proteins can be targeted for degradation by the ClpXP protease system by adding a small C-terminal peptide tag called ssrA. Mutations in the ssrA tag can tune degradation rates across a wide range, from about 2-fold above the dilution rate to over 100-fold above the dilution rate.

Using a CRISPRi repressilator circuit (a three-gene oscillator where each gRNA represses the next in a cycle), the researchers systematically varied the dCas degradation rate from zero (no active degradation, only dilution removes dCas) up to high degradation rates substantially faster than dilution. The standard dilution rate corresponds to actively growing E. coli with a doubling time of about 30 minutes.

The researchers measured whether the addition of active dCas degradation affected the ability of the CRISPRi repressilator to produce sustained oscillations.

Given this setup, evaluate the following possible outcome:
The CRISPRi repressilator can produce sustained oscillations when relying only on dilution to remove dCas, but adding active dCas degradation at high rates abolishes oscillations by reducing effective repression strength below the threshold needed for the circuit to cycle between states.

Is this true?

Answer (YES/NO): YES